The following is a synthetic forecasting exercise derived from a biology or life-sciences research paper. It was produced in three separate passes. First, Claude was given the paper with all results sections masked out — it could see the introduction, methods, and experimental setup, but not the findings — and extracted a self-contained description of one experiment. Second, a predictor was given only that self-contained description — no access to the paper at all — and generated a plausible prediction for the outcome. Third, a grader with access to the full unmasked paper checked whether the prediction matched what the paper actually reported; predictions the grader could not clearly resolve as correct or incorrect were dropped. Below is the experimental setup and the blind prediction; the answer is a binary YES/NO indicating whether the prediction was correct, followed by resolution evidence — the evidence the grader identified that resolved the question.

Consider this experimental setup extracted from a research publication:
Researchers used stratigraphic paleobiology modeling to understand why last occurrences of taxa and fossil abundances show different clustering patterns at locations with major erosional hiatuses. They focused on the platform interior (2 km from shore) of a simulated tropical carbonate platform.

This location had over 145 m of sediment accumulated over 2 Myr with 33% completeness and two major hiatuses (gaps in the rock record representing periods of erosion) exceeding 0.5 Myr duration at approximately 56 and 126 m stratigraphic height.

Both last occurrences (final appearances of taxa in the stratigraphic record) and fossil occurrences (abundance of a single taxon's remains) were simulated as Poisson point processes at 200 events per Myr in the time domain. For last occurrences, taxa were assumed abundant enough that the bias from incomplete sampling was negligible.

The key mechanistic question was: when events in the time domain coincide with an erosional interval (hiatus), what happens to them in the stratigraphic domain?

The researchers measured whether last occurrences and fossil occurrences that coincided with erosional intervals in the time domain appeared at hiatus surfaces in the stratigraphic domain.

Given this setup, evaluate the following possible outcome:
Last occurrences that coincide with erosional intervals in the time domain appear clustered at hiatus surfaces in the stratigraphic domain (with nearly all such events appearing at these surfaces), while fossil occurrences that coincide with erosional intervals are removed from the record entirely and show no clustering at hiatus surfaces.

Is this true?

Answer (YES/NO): YES